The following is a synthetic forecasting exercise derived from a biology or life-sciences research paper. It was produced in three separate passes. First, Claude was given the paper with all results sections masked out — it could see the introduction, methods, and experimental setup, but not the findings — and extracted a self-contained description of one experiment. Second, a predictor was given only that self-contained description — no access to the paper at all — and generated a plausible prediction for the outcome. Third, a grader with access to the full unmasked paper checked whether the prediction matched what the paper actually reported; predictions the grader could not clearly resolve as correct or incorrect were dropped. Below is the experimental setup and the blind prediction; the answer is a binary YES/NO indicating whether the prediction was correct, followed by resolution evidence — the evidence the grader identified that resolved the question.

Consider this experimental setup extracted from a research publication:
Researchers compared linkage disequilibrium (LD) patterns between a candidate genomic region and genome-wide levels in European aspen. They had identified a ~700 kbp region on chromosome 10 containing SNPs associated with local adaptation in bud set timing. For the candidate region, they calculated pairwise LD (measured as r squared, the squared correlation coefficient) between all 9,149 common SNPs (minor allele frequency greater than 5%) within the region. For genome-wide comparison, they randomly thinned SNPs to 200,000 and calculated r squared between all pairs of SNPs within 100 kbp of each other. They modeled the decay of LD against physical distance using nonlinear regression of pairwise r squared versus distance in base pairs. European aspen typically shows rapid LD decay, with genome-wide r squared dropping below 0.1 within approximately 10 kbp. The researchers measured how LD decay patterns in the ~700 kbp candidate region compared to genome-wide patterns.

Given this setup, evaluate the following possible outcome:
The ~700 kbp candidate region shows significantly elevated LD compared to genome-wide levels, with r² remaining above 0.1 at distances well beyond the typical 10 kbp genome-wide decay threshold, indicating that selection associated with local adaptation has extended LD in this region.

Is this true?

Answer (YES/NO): NO